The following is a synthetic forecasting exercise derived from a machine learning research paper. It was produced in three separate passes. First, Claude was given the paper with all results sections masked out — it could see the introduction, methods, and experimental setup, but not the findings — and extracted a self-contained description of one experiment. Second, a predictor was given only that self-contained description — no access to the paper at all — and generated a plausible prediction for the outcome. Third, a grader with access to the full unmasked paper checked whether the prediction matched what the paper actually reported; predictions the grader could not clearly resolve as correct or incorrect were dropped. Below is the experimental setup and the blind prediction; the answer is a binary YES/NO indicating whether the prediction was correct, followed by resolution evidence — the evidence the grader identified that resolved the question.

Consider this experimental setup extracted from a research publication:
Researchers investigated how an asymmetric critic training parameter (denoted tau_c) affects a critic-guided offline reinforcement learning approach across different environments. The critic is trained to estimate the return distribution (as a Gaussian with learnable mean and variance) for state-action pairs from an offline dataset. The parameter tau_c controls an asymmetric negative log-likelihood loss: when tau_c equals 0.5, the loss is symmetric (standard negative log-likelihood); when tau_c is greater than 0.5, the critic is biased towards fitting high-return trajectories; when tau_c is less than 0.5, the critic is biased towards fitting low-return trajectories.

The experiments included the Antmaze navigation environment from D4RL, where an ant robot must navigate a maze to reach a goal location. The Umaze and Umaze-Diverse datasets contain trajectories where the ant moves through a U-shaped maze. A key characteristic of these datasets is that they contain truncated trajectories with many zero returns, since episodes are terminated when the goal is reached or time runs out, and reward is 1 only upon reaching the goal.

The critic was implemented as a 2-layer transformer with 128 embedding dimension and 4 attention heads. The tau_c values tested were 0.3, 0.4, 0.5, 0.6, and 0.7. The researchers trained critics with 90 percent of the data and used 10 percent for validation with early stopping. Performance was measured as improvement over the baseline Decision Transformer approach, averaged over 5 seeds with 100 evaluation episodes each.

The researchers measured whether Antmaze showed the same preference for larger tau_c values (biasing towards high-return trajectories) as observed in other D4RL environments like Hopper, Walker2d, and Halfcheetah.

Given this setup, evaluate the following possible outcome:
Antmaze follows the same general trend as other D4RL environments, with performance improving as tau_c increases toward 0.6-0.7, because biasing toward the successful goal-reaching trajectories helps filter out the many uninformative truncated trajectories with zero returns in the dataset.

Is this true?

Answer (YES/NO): NO